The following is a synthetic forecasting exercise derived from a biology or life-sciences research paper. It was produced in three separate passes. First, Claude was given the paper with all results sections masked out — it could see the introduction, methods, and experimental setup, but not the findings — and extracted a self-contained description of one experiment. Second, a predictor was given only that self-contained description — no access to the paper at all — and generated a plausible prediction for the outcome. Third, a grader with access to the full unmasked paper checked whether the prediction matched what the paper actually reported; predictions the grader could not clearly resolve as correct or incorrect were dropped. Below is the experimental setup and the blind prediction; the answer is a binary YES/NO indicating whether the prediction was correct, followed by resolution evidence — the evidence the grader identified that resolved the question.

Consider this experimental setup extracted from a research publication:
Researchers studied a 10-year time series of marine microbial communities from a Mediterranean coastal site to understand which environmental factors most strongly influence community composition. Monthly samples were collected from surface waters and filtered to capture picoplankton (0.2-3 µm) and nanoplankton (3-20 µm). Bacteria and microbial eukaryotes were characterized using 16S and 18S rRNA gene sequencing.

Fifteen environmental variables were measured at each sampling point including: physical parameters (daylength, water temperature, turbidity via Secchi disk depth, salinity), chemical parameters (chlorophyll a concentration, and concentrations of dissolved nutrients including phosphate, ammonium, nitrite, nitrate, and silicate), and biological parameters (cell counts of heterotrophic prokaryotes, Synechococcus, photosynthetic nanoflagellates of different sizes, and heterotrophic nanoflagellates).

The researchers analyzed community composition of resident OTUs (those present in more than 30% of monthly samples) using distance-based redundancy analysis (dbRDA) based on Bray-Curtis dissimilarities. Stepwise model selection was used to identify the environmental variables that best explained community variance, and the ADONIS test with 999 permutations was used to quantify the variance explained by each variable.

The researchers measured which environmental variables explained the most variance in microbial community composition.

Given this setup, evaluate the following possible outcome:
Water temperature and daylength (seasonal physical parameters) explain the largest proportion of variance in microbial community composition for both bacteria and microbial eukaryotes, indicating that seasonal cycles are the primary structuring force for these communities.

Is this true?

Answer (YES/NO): YES